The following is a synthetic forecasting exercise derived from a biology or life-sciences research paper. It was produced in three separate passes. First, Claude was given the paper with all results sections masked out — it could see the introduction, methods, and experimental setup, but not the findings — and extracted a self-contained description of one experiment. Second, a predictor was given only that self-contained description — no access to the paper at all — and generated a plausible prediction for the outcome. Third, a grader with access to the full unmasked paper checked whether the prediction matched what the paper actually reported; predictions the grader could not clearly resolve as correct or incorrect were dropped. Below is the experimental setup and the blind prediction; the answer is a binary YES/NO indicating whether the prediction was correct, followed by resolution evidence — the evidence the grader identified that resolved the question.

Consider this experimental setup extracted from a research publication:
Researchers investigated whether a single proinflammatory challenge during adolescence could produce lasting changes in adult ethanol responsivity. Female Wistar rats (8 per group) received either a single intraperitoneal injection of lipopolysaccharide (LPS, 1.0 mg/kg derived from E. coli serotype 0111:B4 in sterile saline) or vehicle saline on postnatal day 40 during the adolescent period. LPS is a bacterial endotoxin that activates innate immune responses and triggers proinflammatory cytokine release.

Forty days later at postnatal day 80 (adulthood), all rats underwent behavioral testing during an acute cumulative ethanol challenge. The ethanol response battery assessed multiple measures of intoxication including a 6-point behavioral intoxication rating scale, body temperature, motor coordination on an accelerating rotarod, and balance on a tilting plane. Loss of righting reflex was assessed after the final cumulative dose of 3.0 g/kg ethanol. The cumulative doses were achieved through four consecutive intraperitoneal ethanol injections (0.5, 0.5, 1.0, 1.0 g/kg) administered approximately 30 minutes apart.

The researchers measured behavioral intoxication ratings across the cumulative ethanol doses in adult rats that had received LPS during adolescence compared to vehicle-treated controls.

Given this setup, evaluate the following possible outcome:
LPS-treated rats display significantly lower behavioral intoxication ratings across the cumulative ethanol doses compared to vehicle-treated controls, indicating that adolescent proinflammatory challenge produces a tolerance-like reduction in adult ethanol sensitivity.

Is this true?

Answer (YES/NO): YES